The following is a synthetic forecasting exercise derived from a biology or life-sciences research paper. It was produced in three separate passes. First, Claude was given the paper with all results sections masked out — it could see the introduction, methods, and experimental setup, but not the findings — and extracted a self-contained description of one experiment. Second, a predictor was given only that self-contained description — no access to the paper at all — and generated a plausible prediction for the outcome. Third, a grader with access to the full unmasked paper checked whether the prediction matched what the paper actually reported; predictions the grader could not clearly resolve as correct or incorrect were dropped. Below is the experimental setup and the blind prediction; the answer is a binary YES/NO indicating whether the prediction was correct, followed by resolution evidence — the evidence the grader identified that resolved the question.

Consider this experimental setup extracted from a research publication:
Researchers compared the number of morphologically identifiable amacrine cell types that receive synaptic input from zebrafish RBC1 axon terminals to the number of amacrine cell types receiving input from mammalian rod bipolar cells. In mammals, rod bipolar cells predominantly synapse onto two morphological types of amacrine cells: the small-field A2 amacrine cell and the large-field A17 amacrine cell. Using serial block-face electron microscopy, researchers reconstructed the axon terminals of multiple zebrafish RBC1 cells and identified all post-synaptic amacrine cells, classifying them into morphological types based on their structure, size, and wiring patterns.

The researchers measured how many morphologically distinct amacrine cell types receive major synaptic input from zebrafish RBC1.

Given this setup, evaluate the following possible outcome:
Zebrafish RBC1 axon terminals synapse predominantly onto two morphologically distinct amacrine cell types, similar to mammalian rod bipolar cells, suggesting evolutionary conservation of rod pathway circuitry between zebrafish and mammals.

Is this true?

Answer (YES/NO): NO